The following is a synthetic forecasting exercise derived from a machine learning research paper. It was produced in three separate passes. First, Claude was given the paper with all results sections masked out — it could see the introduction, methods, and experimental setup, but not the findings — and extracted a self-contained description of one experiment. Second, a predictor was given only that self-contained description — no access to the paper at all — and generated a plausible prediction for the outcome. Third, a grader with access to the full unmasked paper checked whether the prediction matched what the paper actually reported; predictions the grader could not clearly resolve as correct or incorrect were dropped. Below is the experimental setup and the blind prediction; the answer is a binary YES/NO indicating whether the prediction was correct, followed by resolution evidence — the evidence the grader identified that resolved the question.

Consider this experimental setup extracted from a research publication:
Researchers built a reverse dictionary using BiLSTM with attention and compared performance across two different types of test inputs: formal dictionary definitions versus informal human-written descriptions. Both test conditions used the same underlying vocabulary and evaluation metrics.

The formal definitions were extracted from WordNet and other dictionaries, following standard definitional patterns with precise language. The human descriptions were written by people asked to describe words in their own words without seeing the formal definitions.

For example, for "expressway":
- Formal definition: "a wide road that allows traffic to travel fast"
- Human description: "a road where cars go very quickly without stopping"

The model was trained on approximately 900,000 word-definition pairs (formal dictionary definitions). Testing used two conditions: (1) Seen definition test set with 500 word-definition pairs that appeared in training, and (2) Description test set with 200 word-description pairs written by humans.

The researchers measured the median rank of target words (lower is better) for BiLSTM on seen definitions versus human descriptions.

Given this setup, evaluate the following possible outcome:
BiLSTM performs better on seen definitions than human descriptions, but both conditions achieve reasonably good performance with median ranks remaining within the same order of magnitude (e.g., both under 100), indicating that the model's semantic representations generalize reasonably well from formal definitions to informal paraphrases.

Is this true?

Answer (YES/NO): NO